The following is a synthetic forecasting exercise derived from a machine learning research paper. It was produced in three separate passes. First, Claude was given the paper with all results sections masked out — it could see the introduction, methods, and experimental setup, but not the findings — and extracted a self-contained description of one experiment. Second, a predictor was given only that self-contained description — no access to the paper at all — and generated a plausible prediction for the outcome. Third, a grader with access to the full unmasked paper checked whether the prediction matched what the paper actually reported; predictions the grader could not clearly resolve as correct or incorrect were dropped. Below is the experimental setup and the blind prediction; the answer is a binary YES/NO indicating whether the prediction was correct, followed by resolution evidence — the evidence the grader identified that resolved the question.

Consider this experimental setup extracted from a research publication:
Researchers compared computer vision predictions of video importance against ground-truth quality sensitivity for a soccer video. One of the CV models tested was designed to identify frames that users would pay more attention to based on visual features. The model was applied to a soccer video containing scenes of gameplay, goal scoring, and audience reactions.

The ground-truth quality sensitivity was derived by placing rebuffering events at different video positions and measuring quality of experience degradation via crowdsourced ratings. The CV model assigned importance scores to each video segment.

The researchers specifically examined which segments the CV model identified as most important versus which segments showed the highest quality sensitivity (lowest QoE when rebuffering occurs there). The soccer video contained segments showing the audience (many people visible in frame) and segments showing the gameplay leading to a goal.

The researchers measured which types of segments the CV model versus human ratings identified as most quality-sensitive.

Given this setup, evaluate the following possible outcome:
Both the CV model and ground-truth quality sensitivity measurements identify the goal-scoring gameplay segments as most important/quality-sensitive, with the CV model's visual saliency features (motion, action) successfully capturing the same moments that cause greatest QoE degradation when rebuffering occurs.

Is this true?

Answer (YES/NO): NO